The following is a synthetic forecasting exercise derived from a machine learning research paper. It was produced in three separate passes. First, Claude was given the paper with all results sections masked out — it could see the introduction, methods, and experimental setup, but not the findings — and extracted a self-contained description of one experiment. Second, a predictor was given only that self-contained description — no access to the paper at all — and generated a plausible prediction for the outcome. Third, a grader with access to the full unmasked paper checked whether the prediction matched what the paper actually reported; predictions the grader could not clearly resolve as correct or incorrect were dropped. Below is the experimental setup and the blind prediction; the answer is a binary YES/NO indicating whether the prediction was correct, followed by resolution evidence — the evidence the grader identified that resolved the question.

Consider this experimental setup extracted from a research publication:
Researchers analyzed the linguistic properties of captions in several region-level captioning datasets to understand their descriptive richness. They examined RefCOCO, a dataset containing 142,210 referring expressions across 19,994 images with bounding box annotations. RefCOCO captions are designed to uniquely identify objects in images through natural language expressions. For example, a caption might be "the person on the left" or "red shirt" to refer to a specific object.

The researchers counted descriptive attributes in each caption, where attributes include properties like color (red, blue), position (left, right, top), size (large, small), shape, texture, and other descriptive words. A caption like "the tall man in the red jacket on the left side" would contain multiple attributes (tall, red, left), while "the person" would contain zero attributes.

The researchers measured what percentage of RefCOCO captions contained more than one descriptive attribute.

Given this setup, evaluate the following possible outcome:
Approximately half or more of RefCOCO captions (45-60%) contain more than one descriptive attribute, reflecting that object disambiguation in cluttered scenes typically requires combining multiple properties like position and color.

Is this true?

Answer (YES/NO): NO